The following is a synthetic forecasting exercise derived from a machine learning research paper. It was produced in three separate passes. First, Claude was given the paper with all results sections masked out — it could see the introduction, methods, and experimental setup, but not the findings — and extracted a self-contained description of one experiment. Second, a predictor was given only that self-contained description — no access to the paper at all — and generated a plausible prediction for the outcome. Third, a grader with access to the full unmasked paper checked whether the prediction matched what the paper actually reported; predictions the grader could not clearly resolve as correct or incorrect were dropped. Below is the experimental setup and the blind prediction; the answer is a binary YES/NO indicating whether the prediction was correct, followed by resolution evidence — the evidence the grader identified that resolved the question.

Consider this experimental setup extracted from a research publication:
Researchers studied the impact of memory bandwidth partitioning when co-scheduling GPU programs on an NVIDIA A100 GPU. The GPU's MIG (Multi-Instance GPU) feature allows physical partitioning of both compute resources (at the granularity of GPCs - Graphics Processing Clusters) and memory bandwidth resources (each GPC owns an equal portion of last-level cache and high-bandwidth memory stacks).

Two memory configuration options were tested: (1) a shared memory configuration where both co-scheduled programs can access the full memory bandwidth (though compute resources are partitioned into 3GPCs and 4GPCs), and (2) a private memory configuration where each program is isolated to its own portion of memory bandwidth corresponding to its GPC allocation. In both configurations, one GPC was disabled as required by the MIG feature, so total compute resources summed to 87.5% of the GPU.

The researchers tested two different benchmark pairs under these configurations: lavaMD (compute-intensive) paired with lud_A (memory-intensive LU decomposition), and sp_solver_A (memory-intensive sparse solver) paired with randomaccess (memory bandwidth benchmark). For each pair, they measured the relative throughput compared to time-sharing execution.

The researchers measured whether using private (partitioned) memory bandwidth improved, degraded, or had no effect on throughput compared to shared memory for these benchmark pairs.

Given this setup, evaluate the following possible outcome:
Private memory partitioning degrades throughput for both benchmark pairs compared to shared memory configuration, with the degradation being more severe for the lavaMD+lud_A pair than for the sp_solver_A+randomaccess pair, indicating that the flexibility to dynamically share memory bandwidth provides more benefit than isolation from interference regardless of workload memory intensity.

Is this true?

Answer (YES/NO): NO